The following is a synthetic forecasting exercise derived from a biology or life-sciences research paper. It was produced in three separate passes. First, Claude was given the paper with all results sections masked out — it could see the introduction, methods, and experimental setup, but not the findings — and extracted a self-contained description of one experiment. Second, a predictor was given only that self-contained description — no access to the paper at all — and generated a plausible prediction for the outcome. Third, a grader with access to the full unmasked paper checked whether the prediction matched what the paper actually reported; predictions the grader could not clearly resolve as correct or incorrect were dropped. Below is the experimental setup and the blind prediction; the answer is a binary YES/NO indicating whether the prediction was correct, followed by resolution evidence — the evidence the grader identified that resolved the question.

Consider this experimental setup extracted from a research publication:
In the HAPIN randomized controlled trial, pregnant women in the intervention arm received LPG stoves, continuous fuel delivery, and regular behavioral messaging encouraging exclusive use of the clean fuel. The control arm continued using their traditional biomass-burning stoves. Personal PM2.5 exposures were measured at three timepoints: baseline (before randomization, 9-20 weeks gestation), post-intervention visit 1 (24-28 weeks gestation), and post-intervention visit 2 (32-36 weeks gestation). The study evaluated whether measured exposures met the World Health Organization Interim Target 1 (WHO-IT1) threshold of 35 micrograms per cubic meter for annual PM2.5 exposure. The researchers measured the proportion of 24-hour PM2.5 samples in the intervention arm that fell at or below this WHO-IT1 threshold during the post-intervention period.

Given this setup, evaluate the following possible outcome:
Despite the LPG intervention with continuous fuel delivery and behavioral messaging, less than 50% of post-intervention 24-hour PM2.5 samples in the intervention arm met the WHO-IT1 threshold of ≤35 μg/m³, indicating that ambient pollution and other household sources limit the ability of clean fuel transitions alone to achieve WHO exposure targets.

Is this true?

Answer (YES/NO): NO